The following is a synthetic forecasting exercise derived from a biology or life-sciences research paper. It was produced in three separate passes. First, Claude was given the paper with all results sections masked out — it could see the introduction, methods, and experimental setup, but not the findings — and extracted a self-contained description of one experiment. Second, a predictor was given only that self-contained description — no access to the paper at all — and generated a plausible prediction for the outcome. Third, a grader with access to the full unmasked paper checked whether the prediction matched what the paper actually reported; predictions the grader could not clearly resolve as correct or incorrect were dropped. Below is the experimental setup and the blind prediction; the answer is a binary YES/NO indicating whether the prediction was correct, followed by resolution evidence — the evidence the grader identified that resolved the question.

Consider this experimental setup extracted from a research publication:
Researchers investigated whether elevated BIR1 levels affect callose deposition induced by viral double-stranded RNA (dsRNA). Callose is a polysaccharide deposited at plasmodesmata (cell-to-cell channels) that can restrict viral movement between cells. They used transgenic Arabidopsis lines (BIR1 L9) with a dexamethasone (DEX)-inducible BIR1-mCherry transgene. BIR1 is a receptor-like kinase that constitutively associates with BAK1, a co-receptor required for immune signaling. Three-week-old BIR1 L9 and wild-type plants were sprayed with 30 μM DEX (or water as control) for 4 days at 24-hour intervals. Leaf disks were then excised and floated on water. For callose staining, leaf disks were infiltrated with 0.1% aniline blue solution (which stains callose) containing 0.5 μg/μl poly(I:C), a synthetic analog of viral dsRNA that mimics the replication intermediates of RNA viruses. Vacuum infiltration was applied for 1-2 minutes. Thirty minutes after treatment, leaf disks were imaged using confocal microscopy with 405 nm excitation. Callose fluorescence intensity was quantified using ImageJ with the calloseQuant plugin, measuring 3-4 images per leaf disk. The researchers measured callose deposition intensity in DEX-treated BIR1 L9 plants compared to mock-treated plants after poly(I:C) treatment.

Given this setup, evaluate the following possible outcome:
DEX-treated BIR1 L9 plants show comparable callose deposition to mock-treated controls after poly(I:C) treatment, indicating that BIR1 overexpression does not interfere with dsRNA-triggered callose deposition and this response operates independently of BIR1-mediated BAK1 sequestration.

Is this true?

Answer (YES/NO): NO